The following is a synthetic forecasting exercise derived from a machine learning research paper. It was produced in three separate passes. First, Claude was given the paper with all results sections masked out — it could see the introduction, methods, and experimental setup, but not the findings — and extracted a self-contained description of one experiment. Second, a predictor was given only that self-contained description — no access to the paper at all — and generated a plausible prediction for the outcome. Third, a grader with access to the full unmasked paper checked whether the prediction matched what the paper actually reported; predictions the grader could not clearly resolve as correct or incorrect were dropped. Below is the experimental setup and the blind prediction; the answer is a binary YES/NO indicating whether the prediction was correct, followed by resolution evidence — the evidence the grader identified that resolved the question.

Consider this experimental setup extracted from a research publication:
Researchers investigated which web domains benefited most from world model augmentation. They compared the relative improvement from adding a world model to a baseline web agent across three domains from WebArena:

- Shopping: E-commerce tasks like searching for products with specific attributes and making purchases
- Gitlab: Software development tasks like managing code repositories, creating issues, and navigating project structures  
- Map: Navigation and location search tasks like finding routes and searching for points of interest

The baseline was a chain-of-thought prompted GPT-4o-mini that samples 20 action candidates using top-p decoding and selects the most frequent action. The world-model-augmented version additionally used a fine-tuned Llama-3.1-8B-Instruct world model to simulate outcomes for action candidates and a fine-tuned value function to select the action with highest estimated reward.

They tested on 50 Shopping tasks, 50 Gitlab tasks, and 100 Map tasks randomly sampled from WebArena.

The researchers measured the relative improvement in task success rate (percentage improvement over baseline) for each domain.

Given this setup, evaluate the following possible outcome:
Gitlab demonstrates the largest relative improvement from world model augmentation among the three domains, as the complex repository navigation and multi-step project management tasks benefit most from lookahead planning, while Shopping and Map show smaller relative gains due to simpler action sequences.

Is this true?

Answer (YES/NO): YES